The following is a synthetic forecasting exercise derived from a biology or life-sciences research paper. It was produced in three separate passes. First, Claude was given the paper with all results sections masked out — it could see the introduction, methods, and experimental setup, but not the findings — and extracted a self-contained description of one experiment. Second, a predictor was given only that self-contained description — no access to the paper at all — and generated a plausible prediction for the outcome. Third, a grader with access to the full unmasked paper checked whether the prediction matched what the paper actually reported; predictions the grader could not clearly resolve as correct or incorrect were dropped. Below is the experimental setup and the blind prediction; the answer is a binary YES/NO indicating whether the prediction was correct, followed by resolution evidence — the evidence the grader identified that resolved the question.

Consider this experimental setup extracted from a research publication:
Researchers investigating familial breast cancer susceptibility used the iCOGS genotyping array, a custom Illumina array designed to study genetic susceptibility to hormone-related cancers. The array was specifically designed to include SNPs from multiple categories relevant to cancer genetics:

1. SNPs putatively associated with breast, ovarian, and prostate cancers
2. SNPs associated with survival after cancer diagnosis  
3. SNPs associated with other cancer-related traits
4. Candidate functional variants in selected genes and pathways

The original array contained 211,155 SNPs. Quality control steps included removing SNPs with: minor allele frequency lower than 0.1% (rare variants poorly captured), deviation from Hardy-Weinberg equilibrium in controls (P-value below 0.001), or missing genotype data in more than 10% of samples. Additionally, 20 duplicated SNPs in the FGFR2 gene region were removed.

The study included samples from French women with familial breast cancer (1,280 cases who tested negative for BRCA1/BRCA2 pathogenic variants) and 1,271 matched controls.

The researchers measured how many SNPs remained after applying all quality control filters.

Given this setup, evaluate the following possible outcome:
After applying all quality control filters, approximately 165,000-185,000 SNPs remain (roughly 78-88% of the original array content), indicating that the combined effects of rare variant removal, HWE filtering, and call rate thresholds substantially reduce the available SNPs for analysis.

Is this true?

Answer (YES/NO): NO